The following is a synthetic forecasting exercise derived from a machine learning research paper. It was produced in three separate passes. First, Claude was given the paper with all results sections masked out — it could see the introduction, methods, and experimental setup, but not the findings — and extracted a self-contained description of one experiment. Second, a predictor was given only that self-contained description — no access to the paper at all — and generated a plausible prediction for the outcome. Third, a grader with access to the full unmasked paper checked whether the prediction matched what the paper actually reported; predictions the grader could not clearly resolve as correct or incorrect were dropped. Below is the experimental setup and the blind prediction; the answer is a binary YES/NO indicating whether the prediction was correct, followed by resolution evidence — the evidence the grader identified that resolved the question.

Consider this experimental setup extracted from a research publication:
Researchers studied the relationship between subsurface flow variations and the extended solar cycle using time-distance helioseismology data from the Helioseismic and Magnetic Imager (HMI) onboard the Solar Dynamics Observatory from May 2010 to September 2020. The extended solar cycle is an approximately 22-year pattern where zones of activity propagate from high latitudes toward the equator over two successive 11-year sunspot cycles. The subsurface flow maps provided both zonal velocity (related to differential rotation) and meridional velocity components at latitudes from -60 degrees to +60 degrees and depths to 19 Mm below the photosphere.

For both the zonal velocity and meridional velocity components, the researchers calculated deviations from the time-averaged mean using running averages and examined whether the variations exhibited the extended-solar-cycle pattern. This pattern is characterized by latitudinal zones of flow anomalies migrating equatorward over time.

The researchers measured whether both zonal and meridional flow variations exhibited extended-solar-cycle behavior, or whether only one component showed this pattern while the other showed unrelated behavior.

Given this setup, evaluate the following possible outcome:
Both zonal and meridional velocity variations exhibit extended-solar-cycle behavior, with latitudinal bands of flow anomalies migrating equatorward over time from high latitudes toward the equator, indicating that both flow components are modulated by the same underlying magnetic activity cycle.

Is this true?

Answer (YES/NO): YES